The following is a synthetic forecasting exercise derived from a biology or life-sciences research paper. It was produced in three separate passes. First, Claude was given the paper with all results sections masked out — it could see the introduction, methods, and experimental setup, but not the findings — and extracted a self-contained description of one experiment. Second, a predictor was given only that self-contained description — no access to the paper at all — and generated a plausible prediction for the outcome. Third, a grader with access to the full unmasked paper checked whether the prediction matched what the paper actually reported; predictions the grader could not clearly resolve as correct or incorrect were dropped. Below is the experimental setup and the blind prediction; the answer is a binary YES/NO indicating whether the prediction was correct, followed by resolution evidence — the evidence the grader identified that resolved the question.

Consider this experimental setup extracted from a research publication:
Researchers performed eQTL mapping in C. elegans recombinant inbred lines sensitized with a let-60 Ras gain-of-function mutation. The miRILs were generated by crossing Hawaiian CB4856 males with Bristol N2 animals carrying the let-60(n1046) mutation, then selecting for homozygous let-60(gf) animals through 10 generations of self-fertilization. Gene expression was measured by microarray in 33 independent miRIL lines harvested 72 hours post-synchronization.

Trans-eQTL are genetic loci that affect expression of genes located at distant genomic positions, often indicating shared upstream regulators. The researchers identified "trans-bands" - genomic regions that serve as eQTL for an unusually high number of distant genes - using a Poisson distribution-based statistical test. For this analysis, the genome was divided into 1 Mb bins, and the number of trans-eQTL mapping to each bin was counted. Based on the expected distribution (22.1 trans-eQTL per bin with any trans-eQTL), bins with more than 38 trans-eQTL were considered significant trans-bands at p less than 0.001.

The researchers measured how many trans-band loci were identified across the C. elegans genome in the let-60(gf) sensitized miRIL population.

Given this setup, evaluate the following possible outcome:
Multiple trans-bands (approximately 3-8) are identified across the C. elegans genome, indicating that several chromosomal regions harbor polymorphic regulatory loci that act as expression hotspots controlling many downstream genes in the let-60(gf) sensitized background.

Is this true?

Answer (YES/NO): YES